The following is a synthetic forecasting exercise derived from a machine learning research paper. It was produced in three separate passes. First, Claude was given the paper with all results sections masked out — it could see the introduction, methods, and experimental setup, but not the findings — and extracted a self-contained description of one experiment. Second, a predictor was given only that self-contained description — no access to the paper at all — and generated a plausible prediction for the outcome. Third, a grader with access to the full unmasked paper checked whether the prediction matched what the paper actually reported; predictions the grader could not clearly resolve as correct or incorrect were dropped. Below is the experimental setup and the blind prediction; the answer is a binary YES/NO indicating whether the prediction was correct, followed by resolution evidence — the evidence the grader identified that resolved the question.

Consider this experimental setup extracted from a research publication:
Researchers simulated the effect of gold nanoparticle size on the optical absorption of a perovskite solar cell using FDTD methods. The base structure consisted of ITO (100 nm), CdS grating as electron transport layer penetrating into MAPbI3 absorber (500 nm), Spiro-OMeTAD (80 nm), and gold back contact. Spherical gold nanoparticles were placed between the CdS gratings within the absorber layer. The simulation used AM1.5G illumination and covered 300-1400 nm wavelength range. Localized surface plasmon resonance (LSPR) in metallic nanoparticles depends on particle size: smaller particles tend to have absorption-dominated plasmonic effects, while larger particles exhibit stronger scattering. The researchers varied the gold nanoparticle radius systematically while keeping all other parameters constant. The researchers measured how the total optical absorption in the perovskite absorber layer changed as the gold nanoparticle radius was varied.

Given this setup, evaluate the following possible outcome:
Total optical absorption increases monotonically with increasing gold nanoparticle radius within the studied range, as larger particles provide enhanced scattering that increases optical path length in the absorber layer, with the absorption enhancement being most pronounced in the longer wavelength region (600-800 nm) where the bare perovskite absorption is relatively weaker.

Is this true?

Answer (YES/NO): NO